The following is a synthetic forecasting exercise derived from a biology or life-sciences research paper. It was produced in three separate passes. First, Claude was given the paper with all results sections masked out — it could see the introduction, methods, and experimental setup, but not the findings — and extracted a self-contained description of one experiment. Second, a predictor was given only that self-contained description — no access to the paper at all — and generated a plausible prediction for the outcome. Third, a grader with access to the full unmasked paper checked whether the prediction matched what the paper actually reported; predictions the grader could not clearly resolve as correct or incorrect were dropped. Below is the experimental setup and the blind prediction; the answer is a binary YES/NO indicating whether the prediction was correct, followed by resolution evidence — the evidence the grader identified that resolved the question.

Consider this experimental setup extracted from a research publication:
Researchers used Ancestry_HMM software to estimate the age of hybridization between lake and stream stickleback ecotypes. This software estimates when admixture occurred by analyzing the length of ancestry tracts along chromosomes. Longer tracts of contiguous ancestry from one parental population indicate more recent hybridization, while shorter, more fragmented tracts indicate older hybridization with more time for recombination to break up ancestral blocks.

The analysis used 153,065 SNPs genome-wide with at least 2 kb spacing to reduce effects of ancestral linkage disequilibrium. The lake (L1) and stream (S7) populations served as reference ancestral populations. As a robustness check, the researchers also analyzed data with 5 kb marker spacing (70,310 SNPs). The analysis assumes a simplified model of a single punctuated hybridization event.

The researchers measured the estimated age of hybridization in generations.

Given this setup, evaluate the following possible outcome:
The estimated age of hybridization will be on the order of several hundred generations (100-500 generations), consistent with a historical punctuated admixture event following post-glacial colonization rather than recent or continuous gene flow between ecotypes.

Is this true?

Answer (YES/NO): NO